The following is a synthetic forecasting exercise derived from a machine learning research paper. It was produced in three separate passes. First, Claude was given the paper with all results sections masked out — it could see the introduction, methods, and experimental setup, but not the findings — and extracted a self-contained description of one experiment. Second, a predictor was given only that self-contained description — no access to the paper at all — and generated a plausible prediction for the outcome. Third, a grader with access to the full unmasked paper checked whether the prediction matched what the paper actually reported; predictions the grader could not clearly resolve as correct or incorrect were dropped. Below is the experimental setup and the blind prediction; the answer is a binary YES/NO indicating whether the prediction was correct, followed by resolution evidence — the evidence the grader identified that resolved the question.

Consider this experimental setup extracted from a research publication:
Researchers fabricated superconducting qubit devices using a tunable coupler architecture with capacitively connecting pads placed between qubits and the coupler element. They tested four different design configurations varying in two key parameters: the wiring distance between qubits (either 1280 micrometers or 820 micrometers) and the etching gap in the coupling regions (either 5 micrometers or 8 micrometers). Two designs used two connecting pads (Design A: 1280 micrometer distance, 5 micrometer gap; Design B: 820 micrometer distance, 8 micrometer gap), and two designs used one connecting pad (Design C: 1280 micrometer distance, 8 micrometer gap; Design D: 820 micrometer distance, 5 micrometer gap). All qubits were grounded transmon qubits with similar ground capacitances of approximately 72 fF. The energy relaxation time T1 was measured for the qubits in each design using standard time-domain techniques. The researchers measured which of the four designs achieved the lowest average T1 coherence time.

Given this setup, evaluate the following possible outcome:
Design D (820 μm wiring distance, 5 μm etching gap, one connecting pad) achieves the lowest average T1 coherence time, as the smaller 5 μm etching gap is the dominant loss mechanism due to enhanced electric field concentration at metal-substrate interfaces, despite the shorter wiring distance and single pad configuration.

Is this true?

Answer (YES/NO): NO